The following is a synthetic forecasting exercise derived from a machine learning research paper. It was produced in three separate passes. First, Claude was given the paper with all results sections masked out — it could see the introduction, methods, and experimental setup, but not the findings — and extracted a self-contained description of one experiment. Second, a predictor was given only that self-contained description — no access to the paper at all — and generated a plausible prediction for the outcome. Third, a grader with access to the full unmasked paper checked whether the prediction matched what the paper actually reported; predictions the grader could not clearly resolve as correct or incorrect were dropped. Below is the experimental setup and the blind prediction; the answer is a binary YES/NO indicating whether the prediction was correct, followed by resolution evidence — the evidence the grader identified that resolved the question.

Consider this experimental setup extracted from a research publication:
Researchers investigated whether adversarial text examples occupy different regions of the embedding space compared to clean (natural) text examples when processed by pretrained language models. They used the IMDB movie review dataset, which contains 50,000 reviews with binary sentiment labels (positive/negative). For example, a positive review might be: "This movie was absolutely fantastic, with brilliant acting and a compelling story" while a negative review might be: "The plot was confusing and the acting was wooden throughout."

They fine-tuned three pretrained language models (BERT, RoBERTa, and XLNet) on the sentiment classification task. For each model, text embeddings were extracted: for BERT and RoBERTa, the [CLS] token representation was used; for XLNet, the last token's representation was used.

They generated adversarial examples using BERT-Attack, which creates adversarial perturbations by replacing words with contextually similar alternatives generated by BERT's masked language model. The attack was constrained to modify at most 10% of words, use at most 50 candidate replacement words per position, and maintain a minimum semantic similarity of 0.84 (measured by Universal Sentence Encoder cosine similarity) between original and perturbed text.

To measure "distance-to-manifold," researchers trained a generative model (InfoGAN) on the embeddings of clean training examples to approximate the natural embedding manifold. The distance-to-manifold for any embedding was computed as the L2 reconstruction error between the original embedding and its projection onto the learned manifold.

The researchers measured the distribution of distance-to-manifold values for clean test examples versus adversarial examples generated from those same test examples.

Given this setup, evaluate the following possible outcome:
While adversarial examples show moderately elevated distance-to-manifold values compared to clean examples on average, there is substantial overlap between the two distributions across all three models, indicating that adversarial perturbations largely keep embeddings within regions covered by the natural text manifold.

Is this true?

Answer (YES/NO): NO